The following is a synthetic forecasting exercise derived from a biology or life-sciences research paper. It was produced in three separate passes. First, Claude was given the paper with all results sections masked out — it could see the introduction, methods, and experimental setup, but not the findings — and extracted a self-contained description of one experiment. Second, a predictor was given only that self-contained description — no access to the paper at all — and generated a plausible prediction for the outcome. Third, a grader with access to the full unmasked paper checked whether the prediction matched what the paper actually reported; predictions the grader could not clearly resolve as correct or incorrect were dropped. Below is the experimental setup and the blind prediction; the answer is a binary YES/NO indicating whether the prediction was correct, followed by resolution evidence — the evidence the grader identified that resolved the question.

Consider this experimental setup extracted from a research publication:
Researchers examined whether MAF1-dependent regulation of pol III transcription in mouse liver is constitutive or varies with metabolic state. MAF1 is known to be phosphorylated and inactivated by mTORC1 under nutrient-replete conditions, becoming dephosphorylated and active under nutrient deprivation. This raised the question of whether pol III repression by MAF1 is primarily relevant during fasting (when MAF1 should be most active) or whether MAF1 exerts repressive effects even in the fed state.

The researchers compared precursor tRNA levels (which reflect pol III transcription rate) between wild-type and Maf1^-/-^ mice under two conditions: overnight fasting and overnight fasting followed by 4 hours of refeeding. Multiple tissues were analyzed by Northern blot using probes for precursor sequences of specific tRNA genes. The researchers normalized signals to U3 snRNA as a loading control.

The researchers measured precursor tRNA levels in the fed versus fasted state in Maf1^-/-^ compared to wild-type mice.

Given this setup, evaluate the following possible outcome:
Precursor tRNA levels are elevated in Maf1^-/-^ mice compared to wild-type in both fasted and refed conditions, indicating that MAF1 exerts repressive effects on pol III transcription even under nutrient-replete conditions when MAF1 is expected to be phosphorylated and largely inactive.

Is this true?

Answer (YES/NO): YES